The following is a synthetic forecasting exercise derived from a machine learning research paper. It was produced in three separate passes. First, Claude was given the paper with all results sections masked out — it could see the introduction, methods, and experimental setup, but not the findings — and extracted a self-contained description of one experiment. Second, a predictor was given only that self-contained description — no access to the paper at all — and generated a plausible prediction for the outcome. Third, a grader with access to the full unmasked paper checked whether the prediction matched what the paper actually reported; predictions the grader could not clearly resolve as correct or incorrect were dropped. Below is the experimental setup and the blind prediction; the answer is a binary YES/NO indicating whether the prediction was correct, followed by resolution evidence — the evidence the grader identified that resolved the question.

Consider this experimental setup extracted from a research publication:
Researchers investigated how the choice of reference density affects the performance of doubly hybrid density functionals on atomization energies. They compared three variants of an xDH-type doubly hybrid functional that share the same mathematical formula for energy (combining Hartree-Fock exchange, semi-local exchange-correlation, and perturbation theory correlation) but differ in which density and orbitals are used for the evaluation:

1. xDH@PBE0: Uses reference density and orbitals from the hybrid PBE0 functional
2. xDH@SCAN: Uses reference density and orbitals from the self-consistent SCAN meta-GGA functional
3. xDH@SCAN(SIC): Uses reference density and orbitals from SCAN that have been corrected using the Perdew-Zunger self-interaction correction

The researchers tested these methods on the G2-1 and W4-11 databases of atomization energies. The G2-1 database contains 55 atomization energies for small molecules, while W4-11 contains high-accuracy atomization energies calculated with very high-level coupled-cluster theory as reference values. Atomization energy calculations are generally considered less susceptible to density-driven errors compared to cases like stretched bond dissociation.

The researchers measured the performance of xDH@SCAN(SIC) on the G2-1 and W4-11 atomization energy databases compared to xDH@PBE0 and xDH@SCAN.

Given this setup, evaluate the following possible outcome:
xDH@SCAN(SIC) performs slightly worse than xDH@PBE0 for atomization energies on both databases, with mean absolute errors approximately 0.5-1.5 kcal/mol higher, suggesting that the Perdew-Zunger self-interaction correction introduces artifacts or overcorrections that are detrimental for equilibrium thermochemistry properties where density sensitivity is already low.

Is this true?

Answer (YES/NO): NO